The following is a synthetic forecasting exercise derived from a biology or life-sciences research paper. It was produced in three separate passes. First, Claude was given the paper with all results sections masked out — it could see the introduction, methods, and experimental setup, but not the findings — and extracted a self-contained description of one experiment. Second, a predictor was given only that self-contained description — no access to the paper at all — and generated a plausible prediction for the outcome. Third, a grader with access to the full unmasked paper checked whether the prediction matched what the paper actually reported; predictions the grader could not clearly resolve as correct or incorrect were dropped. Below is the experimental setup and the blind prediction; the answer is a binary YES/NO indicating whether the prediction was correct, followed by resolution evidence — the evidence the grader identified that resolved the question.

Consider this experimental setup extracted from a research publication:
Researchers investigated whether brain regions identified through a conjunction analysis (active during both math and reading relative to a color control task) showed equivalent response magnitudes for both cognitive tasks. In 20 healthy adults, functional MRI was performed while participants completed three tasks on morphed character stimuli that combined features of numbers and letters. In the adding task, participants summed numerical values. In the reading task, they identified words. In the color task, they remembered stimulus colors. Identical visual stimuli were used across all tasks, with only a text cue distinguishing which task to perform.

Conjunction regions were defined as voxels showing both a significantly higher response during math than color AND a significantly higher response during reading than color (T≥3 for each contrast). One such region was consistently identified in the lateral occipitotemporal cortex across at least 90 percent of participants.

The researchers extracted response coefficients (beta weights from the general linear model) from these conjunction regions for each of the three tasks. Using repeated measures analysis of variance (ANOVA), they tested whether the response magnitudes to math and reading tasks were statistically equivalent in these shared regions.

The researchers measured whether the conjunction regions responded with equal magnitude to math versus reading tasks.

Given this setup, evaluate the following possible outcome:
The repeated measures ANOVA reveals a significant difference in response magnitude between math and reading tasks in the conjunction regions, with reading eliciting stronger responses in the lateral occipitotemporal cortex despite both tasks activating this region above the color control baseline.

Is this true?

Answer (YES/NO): NO